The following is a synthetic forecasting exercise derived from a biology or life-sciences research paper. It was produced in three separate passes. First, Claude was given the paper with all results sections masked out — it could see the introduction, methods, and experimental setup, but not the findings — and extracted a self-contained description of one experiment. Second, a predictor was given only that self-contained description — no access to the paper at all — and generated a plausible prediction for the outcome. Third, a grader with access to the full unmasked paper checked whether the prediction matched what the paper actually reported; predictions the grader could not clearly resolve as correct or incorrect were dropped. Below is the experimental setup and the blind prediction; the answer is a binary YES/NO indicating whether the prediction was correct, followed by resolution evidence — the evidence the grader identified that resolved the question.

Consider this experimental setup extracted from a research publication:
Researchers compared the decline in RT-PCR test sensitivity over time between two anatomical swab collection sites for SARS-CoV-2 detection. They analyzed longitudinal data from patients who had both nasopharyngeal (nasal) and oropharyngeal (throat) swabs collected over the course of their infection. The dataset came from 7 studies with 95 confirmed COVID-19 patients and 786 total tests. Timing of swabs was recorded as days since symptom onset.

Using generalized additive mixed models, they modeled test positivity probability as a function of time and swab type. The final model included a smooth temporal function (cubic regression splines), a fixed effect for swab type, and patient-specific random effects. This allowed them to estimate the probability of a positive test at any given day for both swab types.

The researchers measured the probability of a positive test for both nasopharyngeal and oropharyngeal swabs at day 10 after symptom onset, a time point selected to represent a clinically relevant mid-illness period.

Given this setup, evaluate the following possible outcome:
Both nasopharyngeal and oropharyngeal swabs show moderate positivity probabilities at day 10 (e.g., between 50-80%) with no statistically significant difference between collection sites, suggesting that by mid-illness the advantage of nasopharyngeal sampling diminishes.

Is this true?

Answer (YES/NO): NO